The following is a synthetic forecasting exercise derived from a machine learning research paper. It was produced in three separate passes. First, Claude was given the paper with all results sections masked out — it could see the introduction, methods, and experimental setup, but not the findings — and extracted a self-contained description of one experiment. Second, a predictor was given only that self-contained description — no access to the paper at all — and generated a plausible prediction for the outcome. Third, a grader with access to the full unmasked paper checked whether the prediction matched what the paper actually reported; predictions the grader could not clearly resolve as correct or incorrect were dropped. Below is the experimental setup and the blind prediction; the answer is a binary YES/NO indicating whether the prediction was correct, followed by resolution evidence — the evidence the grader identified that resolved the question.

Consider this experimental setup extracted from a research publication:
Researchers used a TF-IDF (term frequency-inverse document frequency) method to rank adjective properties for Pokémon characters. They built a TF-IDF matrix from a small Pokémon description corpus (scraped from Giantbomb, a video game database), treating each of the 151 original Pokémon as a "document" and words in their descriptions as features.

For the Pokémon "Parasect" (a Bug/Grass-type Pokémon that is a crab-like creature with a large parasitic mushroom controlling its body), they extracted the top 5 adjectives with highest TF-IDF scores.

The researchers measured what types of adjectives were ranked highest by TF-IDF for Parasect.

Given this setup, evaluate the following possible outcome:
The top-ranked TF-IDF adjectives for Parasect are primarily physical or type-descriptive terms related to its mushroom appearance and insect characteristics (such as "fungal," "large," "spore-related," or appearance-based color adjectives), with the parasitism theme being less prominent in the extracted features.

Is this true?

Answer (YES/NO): NO